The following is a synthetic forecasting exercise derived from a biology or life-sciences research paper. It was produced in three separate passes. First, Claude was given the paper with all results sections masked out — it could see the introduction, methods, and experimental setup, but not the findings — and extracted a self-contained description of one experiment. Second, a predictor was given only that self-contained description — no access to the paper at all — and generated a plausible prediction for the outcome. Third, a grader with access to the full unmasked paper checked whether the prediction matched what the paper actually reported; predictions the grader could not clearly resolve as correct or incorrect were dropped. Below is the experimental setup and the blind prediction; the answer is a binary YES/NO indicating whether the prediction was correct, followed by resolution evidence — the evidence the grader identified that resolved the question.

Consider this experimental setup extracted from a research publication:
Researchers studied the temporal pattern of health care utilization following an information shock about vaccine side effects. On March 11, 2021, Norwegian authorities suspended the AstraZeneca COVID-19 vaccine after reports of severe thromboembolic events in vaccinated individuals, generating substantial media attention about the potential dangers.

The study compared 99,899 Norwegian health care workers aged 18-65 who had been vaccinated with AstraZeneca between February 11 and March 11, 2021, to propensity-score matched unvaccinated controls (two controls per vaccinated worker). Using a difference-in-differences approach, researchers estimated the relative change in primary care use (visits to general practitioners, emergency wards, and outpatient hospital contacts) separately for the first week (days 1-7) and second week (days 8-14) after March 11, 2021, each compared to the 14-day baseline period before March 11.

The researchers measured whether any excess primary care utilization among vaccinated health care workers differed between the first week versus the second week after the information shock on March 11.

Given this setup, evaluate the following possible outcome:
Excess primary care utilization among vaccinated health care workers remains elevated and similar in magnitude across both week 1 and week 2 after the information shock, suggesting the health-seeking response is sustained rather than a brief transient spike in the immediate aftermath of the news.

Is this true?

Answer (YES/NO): YES